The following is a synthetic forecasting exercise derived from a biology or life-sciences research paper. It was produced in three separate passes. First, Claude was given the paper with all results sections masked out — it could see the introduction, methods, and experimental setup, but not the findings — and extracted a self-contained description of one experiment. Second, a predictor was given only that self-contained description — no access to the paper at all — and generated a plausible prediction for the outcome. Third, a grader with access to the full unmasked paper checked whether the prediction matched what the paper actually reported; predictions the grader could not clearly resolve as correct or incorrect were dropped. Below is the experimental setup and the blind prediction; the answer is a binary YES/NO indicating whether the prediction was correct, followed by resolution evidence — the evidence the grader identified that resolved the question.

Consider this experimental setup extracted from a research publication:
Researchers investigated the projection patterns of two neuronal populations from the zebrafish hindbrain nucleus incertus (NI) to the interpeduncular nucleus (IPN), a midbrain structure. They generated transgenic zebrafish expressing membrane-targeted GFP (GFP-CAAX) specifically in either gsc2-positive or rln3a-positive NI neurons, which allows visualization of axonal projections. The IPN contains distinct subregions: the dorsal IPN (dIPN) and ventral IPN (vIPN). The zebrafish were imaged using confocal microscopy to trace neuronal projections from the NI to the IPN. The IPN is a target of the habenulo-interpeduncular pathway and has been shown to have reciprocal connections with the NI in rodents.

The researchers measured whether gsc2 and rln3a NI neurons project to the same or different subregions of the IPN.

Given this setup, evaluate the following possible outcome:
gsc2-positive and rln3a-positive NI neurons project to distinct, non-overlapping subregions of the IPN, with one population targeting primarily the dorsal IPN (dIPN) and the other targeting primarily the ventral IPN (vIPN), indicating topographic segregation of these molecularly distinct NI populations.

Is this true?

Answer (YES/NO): YES